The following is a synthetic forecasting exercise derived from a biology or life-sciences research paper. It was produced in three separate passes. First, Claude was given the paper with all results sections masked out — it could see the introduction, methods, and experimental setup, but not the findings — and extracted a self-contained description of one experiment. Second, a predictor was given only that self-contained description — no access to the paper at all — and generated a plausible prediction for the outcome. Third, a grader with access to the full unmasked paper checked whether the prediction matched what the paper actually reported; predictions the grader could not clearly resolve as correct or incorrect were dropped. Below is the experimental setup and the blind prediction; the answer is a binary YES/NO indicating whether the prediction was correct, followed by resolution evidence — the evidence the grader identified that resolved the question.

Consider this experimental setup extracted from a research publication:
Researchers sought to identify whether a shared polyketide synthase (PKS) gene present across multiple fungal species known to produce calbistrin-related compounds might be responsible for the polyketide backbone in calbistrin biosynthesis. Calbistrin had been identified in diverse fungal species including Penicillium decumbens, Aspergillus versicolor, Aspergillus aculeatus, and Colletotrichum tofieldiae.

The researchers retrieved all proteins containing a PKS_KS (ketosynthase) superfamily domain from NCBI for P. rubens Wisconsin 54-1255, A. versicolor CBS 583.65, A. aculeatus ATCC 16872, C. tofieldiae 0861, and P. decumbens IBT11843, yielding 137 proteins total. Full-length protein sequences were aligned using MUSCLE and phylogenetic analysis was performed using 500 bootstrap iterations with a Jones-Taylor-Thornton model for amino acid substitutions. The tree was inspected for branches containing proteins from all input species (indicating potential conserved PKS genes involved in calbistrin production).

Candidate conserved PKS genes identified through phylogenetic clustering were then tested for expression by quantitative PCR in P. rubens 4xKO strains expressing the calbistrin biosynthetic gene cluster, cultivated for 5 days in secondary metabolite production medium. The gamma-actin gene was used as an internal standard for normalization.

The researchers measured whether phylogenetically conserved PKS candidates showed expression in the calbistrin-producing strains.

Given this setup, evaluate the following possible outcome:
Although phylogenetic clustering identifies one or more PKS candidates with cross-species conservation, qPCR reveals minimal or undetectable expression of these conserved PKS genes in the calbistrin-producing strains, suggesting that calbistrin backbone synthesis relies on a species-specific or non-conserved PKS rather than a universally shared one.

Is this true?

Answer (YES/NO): NO